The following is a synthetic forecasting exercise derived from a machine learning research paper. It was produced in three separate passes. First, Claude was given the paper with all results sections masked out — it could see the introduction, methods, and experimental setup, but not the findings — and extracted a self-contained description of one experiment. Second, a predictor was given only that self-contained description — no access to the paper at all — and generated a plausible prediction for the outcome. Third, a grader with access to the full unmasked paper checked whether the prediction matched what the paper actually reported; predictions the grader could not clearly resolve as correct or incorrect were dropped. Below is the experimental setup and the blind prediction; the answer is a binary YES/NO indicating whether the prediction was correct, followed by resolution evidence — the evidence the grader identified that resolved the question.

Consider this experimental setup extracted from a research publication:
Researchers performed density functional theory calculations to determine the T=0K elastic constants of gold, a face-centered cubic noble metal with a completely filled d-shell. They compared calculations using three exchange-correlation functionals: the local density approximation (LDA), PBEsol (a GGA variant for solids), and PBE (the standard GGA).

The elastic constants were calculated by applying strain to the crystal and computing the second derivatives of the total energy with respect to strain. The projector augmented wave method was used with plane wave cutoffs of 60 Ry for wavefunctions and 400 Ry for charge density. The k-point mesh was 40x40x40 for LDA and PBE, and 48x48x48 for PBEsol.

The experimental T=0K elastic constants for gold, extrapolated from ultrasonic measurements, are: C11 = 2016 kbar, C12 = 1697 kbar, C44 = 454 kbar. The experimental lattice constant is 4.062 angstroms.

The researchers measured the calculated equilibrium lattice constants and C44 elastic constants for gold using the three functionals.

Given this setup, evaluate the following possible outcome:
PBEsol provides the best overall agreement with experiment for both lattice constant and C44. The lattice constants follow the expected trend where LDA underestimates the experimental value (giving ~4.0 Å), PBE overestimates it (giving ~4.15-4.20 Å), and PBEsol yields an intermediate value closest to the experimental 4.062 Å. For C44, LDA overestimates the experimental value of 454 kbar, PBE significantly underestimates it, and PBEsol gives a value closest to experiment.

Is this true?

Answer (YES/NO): NO